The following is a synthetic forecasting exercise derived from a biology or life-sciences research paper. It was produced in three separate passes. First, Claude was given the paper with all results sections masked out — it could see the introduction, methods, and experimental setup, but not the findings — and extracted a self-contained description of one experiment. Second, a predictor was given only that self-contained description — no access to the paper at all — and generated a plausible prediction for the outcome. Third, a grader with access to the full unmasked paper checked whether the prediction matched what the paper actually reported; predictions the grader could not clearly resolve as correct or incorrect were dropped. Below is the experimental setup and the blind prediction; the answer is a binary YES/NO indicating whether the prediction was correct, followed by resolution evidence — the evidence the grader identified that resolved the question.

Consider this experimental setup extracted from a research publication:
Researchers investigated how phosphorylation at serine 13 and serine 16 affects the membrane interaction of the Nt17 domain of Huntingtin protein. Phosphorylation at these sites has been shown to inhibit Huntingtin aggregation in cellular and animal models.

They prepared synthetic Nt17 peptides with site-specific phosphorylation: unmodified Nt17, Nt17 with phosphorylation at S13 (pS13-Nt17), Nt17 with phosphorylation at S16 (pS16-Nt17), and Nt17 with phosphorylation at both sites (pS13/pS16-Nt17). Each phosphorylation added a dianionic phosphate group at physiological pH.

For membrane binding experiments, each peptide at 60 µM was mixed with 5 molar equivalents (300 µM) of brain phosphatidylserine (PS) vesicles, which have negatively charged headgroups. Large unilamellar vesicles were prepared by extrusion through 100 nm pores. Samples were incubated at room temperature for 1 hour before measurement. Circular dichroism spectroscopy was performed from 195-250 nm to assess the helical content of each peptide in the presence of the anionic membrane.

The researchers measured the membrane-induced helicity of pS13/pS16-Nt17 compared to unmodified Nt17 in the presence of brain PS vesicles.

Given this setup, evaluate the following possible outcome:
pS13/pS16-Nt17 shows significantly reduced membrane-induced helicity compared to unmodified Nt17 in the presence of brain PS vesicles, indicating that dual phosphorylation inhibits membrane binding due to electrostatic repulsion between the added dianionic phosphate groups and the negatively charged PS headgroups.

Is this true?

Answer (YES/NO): NO